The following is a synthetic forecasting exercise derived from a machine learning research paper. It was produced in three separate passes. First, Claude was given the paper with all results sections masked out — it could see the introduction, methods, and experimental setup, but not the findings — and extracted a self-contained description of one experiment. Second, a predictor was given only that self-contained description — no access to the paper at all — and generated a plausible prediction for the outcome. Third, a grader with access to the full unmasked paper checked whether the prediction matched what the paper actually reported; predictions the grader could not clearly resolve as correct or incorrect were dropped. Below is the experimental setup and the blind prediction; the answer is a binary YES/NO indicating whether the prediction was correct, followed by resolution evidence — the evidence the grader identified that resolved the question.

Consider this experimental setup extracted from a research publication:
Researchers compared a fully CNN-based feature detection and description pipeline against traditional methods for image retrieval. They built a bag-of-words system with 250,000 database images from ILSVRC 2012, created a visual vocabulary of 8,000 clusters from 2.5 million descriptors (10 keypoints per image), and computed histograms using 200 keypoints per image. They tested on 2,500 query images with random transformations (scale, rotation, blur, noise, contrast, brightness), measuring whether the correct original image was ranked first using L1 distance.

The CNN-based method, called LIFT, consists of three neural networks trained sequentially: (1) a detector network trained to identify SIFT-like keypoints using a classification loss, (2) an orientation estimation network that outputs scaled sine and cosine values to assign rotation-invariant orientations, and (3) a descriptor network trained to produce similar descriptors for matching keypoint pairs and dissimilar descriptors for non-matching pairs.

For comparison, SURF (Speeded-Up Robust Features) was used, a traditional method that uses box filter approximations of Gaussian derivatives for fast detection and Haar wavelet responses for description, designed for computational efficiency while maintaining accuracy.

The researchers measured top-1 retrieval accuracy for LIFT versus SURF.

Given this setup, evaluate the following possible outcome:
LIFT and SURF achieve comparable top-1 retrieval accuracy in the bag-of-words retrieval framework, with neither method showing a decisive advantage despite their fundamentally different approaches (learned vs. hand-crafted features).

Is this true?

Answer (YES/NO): NO